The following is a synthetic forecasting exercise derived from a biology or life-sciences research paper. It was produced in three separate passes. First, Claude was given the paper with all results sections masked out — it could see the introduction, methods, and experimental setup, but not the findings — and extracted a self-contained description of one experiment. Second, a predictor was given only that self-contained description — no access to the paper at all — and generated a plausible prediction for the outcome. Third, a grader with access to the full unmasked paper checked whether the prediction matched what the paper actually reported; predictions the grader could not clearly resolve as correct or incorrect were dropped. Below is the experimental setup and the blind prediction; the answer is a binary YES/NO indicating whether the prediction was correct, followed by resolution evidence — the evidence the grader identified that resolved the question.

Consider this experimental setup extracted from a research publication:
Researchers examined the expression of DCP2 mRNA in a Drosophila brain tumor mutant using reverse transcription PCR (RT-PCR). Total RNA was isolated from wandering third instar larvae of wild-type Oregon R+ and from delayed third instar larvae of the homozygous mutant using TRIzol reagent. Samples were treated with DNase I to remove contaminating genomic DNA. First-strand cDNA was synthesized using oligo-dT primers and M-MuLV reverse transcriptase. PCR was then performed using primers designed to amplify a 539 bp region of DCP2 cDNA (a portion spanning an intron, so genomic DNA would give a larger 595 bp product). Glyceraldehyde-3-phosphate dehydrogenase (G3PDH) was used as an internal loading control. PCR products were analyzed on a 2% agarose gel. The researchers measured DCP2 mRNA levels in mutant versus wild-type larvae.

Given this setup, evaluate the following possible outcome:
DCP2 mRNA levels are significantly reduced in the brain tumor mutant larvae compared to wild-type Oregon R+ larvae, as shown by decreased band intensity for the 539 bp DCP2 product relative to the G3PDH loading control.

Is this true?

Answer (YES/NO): NO